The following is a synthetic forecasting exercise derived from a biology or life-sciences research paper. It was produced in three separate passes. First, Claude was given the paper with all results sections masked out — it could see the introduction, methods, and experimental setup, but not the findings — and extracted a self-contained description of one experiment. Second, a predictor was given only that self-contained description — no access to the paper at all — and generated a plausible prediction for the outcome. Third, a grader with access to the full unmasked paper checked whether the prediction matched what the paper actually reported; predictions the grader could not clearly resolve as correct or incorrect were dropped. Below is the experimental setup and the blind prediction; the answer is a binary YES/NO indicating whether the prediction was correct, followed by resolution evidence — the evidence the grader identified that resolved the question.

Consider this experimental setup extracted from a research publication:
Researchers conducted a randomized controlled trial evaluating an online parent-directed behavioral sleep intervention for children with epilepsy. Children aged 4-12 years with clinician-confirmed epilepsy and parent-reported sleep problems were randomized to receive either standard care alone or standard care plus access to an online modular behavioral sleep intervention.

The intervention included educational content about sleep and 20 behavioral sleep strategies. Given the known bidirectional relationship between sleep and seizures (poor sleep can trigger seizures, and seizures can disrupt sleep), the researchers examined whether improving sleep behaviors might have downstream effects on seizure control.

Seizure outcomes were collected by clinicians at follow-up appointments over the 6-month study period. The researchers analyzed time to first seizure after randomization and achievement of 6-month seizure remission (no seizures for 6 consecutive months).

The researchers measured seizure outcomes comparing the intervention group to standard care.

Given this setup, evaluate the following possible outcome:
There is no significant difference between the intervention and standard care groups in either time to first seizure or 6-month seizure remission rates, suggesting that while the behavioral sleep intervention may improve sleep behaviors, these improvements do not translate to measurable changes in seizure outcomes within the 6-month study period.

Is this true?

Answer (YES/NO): YES